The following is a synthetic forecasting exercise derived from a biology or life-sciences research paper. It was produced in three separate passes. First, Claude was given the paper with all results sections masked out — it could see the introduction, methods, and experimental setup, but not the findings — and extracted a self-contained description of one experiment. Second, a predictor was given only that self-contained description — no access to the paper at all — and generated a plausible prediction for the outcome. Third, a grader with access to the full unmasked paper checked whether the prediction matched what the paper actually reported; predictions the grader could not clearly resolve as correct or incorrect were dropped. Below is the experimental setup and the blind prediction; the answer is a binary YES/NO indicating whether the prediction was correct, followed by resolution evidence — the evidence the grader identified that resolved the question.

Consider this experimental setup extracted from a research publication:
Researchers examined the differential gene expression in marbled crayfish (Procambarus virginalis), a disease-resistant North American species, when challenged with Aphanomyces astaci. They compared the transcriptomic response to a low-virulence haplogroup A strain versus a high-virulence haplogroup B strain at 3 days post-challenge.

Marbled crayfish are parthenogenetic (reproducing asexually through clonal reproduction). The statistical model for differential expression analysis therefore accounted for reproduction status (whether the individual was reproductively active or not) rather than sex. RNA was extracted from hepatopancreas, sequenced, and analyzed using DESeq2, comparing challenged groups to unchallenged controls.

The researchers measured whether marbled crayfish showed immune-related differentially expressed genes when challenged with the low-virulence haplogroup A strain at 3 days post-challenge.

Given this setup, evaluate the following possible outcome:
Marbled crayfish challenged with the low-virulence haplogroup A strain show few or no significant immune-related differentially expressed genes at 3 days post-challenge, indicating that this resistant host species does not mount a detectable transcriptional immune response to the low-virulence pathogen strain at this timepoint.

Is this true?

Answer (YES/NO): NO